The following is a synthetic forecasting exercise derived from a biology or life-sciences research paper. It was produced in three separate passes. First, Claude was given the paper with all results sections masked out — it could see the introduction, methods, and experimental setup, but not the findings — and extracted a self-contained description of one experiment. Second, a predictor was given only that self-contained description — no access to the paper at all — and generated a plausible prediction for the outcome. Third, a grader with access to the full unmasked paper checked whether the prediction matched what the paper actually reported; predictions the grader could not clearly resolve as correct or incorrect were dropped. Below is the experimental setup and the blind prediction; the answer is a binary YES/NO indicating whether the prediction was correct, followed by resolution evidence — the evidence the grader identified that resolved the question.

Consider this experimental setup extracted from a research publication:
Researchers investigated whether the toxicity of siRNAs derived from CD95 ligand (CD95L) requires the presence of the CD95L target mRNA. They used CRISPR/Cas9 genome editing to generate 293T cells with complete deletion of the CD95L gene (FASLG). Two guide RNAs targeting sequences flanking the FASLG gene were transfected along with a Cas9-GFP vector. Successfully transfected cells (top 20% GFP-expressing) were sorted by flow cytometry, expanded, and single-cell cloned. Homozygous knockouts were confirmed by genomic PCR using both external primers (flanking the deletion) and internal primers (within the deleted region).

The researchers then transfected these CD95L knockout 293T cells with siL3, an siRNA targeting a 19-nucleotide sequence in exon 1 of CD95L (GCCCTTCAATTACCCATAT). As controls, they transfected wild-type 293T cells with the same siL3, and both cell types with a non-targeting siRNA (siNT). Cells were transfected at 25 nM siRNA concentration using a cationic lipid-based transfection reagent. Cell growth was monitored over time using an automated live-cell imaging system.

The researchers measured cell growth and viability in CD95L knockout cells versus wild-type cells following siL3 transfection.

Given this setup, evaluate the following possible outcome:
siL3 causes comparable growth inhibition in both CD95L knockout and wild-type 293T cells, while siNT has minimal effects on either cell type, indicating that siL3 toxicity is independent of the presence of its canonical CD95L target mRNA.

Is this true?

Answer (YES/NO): YES